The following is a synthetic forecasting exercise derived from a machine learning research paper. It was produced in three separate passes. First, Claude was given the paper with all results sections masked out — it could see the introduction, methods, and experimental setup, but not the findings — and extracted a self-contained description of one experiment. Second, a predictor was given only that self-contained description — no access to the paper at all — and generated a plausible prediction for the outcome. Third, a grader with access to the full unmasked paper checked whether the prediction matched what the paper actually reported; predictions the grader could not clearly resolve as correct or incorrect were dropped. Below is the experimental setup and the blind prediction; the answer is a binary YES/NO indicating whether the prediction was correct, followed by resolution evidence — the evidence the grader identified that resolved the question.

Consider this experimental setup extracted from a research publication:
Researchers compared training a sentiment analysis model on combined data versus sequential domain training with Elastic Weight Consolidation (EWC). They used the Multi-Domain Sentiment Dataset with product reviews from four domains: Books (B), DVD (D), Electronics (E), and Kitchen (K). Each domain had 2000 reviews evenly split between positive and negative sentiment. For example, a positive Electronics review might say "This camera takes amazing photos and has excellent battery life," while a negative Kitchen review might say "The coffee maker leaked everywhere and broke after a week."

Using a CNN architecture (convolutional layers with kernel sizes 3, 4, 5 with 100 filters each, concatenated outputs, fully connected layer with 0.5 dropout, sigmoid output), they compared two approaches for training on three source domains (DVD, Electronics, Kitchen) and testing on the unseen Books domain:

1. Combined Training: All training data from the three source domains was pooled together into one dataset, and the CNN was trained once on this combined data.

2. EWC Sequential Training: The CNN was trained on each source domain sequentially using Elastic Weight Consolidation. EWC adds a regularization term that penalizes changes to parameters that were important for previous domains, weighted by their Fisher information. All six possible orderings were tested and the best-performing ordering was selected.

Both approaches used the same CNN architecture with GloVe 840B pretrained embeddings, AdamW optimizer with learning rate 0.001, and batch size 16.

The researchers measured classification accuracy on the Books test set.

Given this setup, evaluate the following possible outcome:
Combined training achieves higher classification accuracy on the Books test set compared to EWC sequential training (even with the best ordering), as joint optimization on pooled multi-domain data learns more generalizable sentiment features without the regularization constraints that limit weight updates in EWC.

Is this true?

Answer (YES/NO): YES